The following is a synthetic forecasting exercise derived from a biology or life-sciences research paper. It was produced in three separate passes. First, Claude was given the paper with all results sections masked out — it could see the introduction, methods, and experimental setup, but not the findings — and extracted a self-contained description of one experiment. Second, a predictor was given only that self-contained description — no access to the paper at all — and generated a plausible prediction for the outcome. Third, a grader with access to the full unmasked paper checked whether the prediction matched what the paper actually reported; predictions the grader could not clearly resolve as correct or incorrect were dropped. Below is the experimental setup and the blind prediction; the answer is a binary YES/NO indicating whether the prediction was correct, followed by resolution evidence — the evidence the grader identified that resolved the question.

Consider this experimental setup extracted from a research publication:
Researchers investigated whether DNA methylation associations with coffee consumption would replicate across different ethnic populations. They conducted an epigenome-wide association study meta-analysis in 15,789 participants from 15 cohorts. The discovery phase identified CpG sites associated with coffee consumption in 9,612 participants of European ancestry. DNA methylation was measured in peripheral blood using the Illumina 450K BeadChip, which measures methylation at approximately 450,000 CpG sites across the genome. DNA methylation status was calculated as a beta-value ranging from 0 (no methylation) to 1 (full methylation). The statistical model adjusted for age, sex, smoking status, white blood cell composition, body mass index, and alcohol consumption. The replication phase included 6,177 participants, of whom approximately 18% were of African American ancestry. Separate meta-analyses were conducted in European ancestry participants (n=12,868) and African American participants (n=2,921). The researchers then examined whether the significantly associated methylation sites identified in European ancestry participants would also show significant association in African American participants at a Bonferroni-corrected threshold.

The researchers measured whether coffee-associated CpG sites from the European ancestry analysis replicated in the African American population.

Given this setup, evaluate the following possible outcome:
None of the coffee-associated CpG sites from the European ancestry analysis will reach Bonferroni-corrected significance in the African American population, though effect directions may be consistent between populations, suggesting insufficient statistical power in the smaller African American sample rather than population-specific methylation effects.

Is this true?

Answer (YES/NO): NO